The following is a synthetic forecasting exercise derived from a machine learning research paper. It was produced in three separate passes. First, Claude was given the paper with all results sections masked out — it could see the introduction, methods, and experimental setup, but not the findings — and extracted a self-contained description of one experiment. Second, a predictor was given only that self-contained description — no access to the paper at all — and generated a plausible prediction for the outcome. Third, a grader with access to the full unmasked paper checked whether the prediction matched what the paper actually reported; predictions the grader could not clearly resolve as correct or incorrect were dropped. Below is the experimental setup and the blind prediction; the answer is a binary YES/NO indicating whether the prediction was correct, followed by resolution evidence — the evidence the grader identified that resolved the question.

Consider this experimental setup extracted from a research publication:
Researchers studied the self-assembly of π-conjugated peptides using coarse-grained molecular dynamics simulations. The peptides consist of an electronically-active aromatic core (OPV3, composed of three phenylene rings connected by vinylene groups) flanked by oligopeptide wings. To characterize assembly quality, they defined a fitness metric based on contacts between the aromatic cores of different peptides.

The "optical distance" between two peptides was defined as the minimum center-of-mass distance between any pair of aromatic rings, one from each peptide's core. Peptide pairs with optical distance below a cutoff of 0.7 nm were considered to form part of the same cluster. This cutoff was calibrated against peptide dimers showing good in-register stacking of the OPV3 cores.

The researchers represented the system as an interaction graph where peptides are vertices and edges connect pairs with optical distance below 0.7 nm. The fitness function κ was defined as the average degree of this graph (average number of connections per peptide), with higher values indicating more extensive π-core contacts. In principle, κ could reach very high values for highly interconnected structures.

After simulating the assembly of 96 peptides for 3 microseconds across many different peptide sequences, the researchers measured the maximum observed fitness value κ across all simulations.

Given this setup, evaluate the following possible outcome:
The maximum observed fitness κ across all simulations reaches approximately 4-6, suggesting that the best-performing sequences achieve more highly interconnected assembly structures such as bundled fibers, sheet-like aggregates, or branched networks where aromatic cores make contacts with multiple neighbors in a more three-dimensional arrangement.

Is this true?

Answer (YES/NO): NO